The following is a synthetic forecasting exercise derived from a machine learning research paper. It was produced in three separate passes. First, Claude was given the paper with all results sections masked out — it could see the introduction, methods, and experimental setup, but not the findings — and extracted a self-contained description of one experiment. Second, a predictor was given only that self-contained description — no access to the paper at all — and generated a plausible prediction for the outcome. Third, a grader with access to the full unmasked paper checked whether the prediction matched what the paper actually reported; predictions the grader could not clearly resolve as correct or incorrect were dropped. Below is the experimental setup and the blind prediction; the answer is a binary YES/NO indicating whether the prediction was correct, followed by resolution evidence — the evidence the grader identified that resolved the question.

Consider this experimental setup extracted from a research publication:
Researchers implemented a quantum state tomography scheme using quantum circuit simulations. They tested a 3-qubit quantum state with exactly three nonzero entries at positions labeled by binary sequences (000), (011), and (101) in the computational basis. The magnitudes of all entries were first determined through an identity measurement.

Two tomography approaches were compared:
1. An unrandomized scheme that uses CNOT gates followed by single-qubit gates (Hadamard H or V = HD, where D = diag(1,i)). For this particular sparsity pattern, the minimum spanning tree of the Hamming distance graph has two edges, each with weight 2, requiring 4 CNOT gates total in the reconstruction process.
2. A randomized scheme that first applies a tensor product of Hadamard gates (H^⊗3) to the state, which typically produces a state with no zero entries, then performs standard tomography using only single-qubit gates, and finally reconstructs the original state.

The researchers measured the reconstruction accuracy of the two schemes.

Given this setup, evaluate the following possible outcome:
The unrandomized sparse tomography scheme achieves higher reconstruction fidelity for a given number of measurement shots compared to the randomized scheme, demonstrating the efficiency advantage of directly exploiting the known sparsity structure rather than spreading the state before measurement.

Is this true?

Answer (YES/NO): YES